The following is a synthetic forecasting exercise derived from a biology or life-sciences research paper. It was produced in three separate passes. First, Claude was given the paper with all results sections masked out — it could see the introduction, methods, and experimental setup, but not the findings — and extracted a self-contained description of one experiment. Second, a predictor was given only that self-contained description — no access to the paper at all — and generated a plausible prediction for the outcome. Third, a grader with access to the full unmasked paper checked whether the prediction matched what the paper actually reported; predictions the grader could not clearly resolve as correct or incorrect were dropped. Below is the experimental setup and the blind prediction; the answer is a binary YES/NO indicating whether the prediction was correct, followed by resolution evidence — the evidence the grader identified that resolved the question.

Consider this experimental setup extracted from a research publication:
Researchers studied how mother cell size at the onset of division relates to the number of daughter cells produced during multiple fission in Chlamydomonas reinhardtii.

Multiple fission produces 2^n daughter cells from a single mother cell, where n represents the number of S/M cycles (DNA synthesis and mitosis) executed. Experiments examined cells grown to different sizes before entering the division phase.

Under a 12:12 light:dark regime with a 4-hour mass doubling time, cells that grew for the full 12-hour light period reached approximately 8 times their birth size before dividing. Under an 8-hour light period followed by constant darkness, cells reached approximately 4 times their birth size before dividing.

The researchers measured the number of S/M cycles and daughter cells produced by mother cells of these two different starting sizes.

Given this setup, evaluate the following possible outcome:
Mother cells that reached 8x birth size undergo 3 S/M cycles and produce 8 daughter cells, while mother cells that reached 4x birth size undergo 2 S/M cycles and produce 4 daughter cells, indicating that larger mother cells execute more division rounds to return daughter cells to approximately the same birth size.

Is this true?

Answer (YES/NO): YES